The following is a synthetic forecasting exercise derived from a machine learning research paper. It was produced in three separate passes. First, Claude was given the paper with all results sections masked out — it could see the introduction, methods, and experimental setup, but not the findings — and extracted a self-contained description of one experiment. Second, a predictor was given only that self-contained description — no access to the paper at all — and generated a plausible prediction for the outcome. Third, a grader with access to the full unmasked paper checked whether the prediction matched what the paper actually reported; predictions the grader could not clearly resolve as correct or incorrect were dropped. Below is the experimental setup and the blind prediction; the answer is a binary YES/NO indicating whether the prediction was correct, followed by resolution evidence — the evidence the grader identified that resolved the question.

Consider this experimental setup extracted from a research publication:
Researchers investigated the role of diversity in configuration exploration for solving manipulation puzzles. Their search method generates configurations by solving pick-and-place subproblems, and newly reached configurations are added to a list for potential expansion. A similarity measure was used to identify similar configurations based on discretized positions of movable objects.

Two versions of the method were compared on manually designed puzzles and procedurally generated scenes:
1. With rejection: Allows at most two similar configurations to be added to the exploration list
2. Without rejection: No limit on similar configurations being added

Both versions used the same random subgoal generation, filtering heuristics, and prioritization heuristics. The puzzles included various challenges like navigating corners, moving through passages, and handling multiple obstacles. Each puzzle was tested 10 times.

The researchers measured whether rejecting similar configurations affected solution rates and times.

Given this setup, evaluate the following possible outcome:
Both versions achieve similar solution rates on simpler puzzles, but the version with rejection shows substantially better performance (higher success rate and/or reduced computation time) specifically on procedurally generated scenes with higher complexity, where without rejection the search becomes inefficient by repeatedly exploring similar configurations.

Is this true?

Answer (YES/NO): NO